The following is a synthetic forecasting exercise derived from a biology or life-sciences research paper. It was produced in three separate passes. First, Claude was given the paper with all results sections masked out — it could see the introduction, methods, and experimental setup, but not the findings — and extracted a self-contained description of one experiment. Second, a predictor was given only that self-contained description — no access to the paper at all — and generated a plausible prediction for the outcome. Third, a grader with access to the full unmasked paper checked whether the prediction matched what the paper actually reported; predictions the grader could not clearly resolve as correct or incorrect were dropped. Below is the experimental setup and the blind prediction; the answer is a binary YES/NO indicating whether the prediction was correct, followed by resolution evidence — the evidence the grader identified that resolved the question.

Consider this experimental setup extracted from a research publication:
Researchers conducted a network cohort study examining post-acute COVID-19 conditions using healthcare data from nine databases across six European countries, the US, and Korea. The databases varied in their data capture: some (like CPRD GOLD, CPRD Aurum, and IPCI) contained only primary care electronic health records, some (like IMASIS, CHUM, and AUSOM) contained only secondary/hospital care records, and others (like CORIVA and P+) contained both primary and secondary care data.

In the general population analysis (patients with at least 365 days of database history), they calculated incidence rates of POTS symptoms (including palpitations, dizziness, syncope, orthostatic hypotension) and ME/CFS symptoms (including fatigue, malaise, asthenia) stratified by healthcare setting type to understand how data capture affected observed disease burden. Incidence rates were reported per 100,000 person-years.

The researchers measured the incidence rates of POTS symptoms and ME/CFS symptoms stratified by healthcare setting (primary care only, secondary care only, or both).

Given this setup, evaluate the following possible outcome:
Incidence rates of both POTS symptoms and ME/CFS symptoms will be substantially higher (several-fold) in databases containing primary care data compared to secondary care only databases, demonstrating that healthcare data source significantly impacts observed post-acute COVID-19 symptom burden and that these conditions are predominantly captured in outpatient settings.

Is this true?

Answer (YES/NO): NO